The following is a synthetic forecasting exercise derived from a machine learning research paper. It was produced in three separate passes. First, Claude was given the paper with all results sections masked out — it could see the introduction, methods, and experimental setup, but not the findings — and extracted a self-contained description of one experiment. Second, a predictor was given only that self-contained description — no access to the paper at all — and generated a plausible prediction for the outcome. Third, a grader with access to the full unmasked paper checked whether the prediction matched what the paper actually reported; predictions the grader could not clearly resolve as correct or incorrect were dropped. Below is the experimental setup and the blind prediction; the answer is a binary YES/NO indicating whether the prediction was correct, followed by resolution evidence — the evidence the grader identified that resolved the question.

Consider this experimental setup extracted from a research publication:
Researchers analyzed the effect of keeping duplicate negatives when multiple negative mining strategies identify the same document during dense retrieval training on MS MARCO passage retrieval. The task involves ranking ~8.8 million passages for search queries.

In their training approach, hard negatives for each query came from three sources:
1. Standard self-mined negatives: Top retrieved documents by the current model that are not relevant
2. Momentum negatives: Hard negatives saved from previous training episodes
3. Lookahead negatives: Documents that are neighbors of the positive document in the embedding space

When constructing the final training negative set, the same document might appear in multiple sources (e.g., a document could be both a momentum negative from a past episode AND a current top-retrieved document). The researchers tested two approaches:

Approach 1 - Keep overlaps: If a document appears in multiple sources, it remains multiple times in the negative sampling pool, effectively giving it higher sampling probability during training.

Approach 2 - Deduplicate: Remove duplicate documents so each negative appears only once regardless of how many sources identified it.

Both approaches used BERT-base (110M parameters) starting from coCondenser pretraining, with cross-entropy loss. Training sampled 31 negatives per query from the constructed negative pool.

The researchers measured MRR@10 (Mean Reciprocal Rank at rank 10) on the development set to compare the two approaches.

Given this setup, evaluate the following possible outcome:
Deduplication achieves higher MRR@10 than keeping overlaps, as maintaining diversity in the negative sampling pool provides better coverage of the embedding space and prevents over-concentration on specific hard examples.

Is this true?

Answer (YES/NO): NO